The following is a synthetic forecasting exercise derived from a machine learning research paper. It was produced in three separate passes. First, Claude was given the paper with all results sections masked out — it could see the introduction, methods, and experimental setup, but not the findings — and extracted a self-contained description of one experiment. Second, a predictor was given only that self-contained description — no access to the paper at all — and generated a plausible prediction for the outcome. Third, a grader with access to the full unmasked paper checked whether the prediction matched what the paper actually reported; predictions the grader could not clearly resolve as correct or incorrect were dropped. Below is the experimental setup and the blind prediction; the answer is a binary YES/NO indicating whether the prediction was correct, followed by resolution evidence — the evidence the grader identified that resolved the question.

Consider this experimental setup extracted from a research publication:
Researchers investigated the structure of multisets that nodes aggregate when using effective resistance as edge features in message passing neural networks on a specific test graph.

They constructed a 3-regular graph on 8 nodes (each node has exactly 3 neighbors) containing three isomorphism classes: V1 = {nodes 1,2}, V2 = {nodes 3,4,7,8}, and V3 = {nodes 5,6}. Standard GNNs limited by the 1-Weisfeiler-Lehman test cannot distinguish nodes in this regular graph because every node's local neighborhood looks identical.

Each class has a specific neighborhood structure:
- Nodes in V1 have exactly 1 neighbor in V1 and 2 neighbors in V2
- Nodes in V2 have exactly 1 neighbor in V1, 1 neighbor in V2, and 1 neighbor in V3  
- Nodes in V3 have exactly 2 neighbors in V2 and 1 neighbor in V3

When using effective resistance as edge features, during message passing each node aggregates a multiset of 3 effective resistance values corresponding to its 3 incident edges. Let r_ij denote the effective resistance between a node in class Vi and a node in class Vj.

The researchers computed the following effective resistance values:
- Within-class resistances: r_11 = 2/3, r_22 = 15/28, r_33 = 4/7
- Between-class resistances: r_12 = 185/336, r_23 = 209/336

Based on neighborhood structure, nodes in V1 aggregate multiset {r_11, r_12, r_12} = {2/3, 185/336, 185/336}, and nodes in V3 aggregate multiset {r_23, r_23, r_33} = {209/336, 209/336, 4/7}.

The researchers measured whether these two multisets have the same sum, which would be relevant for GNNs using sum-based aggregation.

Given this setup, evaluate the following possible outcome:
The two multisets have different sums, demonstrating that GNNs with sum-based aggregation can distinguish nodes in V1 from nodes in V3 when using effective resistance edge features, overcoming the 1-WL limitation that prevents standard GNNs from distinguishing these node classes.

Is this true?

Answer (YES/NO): YES